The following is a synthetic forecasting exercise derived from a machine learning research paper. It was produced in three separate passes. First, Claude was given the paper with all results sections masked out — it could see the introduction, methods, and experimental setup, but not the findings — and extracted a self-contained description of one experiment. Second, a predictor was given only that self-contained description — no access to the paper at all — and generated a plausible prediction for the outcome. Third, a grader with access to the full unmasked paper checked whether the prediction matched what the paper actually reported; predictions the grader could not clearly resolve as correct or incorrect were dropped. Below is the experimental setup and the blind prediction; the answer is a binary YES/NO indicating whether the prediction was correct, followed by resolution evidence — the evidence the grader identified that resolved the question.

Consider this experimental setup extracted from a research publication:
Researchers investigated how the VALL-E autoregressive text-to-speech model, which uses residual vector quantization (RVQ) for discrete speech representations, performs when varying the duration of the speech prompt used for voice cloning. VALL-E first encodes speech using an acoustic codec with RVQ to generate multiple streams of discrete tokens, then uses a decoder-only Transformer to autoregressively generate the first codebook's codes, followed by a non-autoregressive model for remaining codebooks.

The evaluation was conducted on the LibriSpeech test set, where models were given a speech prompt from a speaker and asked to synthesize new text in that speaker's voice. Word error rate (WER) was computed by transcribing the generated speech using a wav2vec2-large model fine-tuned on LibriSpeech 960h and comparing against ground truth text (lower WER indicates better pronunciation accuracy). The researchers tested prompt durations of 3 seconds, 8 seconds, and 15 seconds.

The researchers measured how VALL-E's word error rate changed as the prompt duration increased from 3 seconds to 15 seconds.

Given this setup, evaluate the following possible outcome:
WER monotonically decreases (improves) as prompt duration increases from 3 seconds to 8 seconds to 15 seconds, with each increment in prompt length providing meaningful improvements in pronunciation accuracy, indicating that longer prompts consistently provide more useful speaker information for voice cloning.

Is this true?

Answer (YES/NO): NO